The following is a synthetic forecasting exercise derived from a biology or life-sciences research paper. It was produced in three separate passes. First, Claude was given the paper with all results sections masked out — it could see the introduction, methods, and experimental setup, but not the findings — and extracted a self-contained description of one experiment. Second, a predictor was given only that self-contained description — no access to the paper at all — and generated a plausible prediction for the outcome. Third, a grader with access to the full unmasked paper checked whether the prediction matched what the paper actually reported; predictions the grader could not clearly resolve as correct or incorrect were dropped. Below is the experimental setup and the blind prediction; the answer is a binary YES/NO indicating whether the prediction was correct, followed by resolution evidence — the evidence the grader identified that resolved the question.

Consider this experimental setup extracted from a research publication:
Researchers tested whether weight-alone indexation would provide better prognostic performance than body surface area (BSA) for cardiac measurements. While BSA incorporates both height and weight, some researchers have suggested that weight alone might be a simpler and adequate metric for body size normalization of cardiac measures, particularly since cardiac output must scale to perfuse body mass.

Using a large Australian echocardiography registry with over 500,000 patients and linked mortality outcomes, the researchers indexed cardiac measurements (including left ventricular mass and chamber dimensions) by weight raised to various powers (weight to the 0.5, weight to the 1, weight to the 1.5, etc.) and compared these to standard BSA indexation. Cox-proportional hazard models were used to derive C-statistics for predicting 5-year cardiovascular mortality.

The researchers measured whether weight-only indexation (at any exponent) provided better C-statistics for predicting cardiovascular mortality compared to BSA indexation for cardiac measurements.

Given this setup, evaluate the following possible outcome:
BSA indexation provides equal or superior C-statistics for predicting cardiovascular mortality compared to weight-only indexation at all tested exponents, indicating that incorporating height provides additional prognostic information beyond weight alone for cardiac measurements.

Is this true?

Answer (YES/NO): NO